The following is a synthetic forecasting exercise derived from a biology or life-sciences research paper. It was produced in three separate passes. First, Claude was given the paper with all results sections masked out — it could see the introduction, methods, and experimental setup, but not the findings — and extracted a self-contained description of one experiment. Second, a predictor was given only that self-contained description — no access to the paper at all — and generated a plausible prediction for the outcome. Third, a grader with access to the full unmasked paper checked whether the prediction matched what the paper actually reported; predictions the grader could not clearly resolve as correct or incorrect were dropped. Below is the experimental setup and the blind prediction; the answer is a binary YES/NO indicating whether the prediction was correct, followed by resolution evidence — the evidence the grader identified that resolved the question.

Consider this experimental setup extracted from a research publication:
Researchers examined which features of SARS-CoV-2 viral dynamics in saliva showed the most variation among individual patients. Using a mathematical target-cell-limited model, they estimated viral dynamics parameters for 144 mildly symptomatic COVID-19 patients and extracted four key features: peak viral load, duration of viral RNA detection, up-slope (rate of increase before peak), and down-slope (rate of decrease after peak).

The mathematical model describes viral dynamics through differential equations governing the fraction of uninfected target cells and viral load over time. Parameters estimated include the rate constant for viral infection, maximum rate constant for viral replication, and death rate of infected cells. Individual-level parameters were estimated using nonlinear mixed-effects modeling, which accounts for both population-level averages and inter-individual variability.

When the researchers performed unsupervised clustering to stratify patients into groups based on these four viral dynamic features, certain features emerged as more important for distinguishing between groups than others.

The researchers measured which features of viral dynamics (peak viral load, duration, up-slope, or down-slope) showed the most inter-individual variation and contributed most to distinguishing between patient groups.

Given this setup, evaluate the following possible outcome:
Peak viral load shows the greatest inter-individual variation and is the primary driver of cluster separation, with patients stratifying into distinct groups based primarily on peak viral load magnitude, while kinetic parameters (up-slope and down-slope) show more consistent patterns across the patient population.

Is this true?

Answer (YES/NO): NO